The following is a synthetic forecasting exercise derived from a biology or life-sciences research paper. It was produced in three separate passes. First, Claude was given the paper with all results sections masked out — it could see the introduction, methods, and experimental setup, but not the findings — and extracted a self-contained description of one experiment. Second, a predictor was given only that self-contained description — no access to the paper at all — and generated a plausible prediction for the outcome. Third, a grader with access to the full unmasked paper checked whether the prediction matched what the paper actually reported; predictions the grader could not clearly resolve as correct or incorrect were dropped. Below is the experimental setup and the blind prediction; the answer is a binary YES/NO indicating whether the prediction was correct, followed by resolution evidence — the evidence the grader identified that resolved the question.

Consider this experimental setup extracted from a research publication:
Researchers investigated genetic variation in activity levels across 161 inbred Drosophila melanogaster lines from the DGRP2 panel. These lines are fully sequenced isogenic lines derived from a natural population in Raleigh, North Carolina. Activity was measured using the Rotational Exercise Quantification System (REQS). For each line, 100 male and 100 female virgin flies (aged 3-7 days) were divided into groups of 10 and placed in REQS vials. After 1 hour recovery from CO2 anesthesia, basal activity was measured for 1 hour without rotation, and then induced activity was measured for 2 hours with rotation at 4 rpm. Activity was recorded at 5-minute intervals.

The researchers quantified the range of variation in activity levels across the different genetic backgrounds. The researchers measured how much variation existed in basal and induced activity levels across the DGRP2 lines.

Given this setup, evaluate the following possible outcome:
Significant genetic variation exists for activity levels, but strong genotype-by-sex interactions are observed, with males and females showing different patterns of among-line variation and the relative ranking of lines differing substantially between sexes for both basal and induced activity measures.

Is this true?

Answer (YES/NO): YES